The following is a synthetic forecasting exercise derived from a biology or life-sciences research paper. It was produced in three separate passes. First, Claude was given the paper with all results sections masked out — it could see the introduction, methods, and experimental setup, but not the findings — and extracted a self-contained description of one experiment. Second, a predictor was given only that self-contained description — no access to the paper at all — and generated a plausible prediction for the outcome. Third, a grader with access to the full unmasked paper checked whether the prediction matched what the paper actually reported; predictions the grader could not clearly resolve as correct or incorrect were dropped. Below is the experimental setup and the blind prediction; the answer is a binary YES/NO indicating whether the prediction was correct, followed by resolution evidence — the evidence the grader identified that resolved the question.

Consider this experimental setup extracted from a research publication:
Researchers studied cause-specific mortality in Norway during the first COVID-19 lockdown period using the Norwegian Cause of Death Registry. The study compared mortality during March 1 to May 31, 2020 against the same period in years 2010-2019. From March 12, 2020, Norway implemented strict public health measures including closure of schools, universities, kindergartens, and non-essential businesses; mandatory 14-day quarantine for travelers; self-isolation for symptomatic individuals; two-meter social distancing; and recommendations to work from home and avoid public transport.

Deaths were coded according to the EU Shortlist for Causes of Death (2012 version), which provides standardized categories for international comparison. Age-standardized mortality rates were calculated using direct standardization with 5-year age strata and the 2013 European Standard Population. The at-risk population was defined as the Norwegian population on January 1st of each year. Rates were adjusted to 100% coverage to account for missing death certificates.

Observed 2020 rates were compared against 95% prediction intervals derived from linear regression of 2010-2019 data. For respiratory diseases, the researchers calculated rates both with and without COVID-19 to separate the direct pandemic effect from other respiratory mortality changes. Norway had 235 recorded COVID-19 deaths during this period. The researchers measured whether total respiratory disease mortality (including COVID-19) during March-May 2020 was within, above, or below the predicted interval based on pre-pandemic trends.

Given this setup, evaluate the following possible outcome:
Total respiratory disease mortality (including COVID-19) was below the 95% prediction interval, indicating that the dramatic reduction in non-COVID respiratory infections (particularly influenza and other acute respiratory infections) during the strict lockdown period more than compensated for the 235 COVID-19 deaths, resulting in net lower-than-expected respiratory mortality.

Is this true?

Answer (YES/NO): NO